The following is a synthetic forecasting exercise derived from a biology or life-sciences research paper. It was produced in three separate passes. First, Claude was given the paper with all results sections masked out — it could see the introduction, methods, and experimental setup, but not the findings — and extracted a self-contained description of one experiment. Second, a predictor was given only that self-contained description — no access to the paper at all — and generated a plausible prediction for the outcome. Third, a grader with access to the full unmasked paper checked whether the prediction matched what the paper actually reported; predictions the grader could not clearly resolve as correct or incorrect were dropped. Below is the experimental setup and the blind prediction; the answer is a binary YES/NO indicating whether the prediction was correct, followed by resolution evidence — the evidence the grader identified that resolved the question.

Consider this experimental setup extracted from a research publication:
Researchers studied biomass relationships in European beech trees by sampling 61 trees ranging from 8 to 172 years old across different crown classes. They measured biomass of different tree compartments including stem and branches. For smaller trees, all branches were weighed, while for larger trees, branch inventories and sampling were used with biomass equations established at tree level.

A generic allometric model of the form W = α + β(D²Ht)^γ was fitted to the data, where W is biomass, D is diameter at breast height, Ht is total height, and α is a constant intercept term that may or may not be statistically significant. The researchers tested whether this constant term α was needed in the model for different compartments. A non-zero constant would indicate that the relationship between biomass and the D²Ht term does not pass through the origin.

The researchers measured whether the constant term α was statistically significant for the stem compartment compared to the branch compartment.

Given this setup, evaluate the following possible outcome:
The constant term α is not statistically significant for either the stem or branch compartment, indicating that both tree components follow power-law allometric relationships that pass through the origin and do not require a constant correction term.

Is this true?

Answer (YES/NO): NO